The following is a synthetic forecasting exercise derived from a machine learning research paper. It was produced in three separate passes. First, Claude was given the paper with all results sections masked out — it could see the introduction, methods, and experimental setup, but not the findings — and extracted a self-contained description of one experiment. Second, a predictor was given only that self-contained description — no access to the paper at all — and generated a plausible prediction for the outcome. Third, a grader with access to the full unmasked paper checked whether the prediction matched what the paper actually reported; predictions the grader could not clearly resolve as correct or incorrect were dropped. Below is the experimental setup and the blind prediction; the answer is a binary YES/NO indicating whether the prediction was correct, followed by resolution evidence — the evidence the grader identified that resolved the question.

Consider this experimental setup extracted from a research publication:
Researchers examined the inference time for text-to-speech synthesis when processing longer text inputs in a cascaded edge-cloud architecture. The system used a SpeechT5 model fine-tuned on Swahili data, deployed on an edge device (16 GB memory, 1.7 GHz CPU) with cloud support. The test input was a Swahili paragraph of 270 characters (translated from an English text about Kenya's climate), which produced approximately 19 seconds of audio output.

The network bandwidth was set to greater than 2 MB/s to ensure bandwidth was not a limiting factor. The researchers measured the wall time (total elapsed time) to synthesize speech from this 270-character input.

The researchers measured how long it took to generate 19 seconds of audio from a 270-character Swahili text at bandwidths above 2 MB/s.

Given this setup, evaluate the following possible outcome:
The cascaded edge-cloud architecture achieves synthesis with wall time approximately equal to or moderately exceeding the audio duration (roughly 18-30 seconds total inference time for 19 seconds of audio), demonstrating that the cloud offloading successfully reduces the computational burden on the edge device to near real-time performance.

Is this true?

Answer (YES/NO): YES